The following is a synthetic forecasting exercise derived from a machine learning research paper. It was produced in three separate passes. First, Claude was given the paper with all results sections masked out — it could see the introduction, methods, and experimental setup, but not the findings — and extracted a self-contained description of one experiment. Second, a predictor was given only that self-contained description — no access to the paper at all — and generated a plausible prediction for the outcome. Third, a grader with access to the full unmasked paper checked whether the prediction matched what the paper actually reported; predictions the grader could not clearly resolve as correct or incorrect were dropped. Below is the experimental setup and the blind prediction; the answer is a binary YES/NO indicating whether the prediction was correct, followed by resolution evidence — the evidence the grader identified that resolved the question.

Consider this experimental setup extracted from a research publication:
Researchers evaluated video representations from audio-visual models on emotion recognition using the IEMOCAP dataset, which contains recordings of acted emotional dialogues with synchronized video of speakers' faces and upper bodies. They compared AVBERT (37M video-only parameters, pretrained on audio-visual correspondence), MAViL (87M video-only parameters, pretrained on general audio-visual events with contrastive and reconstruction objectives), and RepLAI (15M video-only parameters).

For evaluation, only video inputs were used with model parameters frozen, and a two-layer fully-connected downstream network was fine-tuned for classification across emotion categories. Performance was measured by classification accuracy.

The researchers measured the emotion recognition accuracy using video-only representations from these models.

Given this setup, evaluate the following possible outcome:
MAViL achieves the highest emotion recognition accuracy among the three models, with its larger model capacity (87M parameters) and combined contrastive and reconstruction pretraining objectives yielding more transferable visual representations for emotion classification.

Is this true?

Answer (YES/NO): NO